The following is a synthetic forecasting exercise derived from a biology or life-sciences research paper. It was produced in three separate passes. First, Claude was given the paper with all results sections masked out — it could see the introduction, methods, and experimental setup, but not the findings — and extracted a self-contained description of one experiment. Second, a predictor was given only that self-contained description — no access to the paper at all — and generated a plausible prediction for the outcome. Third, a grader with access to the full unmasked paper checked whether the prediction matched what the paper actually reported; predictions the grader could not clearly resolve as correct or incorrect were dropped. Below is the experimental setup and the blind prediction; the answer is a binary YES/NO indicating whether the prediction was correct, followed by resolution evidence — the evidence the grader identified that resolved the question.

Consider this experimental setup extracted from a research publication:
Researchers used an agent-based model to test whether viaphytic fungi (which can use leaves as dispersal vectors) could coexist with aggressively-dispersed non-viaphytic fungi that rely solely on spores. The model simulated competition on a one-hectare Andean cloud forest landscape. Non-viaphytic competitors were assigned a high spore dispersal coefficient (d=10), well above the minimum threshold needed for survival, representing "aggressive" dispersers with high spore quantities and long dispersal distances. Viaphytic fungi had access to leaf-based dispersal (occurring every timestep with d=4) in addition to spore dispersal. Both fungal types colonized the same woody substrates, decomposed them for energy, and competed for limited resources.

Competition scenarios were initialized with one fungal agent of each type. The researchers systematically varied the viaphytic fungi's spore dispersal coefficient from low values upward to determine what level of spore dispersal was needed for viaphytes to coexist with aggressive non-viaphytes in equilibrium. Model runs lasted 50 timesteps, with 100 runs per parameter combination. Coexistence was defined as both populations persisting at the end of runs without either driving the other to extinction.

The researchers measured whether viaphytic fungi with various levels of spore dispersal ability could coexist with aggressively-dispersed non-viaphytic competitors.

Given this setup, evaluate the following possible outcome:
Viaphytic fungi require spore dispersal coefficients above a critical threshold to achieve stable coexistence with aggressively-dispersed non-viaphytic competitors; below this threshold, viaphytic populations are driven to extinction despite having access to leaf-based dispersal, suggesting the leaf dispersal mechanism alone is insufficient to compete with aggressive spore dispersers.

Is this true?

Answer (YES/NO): YES